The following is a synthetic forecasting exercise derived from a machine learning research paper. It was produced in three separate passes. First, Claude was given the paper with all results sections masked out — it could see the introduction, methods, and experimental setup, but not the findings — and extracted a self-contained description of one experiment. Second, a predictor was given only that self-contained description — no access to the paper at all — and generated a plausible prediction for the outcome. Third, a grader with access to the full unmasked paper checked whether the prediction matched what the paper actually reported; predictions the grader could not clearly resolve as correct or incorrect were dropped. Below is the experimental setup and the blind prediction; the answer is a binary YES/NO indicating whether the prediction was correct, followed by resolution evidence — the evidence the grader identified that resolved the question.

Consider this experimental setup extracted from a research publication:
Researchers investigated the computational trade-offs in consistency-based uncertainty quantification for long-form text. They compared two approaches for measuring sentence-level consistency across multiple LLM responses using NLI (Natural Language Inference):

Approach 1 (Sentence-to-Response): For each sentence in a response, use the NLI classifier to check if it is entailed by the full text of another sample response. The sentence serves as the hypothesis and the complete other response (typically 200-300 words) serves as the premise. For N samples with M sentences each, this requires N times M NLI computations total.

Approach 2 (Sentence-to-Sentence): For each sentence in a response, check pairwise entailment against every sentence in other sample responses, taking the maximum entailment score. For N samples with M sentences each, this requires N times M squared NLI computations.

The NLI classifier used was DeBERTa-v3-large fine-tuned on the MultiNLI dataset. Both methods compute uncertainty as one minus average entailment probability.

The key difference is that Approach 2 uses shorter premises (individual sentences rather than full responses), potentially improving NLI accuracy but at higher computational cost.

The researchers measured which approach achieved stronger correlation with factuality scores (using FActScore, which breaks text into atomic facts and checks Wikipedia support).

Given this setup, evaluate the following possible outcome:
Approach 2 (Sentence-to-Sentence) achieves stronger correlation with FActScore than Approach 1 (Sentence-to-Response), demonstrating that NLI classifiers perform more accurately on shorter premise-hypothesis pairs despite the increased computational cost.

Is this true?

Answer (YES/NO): YES